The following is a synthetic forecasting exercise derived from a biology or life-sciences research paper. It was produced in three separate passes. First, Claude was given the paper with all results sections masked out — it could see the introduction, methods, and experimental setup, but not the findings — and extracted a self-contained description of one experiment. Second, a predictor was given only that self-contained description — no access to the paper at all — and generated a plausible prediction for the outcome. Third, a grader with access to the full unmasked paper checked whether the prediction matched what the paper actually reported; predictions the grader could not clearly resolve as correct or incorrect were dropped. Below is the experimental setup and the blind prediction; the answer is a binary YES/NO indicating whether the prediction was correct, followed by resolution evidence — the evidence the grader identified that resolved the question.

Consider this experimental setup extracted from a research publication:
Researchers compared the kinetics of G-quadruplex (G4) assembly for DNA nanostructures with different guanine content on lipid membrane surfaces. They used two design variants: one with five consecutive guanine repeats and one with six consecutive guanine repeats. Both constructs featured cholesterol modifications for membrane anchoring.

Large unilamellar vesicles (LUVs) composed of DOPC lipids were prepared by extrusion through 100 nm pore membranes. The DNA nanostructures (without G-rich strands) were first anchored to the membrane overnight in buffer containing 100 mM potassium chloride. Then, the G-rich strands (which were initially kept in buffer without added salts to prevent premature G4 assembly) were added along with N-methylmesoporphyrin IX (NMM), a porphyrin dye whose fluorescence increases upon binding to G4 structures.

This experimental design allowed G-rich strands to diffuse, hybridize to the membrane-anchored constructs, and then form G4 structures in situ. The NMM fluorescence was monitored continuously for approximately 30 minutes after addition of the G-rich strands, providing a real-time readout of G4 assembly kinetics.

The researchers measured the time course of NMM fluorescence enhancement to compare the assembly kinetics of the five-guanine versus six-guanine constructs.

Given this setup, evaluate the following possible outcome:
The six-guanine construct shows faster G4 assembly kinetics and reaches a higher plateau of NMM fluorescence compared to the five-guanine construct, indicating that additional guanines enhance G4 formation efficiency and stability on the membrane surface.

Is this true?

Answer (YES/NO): NO